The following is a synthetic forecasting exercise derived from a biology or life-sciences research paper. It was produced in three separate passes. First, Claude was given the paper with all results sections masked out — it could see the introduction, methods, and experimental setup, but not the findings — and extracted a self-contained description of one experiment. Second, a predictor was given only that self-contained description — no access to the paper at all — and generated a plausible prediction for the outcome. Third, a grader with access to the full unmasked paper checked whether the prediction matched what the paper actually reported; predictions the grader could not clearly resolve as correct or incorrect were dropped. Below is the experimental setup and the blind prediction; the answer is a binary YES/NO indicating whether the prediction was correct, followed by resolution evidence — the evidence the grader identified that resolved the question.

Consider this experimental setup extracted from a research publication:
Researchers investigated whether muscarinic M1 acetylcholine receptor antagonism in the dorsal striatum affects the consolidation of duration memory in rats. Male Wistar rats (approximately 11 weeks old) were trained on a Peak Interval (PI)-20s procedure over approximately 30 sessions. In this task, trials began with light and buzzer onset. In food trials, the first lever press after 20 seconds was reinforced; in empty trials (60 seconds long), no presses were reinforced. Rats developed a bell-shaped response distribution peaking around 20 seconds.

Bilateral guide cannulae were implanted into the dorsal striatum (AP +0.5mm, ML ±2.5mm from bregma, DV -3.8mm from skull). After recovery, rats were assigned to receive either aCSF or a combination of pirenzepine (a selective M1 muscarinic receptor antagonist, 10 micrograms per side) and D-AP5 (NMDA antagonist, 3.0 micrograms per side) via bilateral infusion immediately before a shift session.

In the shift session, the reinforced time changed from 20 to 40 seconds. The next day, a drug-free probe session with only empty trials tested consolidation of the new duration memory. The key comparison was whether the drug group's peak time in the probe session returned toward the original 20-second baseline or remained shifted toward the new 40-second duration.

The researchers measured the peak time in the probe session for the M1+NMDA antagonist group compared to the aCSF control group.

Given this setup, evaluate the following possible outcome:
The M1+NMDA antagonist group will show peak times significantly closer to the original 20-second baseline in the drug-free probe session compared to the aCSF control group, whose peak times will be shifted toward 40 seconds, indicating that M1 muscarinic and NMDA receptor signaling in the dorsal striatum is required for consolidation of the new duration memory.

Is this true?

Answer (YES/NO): YES